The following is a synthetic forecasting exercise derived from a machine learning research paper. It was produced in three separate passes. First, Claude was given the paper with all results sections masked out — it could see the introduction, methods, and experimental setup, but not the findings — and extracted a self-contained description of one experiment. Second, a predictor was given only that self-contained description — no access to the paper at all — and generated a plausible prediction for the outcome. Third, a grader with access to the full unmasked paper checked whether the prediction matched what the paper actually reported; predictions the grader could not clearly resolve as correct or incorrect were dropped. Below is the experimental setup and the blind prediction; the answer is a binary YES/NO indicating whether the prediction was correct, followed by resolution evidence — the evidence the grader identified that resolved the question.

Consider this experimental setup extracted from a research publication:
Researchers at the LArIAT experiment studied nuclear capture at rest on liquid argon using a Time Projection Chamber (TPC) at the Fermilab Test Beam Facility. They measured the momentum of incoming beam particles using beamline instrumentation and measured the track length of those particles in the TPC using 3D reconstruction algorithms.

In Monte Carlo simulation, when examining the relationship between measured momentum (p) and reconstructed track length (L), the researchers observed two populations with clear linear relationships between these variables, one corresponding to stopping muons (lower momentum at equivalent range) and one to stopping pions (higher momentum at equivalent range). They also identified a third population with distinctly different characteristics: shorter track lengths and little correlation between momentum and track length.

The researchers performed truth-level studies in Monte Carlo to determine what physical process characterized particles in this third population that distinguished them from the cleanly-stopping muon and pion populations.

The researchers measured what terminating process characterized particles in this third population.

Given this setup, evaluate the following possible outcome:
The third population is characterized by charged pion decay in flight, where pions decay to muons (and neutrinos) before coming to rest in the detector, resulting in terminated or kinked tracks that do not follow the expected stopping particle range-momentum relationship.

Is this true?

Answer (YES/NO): NO